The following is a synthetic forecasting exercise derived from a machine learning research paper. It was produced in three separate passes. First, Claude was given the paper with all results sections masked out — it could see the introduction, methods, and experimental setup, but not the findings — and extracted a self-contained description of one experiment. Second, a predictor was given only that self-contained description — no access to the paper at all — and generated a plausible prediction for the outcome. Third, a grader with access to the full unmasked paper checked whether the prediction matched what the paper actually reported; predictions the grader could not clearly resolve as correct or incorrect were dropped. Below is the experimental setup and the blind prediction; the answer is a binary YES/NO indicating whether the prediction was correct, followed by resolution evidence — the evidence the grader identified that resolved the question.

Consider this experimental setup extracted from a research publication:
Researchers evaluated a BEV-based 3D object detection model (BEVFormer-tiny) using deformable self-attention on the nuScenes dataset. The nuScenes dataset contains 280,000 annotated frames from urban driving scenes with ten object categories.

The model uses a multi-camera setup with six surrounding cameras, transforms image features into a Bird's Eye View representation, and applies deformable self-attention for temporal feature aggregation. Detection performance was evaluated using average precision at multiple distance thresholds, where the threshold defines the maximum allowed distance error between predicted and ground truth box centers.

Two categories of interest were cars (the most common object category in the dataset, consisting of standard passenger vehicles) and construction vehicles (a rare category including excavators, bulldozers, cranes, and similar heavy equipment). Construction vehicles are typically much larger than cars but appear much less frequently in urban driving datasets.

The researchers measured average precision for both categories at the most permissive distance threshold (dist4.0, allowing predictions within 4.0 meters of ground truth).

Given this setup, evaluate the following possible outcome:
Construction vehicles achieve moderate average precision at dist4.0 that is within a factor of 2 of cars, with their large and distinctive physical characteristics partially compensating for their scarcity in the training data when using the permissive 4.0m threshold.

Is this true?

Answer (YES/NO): NO